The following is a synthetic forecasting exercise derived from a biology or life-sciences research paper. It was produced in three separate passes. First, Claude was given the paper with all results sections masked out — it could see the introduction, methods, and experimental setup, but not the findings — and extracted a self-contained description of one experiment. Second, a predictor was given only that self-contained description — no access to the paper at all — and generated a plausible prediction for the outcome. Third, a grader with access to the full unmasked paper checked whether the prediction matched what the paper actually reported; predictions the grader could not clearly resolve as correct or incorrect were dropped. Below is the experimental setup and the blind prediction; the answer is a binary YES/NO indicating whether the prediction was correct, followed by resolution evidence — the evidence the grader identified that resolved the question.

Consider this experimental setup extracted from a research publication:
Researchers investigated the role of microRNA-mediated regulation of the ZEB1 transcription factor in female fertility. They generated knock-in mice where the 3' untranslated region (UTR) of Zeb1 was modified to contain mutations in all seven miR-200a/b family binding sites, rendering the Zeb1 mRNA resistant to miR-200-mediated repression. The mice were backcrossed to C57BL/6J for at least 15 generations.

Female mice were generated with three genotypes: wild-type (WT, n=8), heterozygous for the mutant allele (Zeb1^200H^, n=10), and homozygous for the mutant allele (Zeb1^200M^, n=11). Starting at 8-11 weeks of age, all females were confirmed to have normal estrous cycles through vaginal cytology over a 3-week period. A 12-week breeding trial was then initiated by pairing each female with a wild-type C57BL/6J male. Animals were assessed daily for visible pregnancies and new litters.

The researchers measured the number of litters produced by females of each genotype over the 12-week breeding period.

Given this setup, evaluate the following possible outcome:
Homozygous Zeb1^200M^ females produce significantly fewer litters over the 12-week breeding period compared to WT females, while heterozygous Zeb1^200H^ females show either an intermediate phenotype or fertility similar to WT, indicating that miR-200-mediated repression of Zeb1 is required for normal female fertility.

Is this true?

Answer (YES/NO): YES